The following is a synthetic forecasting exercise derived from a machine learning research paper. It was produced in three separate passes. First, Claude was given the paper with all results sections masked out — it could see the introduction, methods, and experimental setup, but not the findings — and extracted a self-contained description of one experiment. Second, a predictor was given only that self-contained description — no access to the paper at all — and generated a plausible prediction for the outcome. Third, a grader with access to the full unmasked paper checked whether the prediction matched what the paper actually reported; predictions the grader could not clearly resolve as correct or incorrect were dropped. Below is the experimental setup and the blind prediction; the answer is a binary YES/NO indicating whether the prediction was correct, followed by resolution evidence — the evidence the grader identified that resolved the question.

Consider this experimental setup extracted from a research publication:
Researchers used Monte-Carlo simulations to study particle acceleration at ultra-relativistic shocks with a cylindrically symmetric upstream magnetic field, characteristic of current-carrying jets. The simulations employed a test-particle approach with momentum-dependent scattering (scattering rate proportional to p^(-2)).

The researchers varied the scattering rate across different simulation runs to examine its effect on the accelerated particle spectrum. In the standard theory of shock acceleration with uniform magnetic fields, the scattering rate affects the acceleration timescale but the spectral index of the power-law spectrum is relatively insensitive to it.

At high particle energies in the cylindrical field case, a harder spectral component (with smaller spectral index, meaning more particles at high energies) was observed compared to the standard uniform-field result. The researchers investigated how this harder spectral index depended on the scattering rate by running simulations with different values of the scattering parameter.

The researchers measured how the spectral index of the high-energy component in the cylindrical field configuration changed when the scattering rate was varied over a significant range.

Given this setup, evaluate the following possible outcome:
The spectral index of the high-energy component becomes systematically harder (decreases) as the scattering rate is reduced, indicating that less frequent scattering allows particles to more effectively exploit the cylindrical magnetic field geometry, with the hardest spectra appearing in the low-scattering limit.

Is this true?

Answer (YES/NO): NO